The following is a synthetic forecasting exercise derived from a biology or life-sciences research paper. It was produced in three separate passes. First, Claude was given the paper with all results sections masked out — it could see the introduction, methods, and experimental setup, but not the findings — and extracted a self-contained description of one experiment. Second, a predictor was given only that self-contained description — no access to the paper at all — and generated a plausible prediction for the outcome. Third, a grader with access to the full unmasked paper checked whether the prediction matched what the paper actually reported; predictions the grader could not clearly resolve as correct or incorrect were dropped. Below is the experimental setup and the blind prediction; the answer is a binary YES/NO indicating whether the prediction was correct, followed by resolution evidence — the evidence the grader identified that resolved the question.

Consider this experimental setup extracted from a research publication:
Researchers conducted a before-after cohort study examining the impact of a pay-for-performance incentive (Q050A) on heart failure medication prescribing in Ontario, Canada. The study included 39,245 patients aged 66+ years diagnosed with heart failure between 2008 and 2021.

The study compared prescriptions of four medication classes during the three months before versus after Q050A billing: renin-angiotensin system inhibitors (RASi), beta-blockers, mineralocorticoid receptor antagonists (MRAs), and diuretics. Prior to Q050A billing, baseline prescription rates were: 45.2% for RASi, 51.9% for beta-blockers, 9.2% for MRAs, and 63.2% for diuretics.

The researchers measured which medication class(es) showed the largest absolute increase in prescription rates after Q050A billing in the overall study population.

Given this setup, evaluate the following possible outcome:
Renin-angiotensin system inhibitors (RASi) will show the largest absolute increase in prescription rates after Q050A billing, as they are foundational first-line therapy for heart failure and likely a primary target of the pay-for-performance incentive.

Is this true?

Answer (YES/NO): NO